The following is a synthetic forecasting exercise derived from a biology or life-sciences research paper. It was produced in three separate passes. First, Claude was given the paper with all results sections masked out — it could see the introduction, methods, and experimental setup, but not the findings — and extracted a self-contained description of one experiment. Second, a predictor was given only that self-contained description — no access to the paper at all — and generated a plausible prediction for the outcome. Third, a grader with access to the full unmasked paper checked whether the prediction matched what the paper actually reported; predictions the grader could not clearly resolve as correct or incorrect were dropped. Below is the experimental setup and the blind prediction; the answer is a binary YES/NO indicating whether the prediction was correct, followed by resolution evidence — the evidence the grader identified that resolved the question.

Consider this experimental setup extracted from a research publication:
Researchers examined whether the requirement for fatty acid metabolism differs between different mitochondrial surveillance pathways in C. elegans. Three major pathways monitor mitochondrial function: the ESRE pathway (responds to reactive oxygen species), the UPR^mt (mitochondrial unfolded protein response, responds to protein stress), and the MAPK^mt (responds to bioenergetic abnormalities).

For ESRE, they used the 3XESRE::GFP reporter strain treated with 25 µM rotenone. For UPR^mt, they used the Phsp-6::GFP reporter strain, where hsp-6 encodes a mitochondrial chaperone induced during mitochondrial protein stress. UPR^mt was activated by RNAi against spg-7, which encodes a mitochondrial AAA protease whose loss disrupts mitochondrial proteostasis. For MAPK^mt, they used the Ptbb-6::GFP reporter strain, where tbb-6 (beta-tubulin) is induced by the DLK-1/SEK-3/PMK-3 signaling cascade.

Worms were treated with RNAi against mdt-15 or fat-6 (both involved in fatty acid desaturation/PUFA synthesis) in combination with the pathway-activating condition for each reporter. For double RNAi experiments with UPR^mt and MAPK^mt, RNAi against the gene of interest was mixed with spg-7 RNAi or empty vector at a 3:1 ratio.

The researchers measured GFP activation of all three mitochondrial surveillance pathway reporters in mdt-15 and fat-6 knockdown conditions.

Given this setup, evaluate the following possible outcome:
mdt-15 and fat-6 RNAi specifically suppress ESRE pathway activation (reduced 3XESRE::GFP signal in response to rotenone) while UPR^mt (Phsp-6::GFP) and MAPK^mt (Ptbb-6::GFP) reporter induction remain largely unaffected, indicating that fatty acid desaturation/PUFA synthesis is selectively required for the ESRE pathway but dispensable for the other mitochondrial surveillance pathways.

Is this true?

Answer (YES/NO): NO